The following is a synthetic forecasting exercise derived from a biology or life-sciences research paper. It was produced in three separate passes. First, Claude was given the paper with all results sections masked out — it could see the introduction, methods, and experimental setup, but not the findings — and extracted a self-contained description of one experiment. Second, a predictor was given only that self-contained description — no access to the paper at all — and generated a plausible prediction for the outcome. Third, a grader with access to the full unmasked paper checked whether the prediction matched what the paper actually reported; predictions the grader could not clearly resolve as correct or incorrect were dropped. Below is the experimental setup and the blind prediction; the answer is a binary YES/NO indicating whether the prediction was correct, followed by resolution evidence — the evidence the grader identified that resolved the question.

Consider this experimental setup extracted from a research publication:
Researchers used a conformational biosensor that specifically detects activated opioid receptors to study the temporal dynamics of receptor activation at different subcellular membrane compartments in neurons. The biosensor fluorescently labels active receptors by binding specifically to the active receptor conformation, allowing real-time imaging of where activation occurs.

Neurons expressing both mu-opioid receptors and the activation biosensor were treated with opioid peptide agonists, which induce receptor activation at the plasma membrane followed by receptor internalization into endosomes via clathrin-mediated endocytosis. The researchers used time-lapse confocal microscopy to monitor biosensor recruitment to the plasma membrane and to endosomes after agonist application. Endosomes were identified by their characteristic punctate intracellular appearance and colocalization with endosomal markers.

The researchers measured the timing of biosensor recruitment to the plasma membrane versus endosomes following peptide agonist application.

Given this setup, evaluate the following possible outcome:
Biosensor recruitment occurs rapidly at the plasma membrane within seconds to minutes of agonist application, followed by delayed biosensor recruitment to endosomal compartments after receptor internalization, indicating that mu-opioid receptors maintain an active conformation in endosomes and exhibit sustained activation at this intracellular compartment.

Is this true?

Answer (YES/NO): YES